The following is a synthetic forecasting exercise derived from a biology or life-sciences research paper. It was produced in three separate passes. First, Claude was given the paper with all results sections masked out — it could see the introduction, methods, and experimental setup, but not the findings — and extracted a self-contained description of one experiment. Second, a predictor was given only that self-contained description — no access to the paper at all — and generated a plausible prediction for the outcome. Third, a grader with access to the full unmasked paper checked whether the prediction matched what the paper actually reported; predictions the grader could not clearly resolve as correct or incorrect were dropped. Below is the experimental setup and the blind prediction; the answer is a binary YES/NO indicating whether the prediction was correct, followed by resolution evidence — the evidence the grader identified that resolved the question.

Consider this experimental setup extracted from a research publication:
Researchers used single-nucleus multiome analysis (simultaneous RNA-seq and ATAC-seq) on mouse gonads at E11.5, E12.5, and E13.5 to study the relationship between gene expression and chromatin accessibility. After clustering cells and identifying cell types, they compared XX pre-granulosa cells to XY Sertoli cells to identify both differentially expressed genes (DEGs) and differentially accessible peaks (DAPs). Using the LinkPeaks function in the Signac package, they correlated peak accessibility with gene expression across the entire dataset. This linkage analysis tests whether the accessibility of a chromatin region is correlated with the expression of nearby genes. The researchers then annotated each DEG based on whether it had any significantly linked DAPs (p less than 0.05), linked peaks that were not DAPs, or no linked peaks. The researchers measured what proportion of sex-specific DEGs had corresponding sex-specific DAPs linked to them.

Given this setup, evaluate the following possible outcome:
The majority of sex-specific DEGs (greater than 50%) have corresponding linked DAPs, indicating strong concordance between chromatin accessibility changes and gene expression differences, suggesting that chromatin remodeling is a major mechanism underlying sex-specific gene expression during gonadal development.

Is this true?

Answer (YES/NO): NO